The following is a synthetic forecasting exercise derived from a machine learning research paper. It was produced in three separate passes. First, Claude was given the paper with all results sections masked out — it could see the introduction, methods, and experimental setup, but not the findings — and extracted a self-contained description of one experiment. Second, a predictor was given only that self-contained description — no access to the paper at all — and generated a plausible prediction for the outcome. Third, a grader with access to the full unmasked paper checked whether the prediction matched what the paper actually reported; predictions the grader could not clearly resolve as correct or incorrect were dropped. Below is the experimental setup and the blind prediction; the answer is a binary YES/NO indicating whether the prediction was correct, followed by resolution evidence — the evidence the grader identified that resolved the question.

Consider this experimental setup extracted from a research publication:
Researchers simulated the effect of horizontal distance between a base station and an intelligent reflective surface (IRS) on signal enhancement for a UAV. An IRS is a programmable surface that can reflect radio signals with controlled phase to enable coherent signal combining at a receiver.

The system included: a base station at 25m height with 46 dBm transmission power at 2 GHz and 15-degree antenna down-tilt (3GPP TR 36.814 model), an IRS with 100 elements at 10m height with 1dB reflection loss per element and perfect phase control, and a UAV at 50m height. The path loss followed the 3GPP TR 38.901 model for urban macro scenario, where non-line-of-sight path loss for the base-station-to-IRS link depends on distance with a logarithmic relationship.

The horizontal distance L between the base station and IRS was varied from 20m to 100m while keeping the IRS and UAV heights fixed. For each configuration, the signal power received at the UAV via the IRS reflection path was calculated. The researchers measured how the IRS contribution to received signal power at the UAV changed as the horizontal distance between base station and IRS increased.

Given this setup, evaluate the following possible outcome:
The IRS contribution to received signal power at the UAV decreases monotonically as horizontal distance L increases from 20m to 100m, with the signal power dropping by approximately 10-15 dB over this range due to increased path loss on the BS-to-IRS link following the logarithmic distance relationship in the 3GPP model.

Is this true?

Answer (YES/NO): NO